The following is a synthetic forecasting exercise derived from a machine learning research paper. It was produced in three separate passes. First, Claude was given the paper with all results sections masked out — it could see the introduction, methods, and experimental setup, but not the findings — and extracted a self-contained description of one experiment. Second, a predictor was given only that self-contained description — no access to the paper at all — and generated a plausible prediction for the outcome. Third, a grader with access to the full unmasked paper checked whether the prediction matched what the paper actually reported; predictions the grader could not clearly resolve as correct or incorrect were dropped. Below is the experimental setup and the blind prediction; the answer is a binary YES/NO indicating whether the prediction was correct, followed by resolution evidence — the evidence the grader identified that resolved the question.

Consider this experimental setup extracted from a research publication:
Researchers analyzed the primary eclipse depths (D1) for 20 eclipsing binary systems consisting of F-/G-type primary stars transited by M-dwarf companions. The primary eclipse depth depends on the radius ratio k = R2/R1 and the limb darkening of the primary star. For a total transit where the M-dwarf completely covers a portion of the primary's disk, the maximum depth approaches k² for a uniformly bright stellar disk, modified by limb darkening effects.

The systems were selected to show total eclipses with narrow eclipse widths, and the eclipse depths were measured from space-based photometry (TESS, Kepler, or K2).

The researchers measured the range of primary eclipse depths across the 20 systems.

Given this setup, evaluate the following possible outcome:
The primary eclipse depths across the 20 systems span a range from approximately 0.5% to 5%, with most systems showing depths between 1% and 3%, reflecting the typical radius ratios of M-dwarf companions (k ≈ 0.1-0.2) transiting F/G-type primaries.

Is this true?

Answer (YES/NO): NO